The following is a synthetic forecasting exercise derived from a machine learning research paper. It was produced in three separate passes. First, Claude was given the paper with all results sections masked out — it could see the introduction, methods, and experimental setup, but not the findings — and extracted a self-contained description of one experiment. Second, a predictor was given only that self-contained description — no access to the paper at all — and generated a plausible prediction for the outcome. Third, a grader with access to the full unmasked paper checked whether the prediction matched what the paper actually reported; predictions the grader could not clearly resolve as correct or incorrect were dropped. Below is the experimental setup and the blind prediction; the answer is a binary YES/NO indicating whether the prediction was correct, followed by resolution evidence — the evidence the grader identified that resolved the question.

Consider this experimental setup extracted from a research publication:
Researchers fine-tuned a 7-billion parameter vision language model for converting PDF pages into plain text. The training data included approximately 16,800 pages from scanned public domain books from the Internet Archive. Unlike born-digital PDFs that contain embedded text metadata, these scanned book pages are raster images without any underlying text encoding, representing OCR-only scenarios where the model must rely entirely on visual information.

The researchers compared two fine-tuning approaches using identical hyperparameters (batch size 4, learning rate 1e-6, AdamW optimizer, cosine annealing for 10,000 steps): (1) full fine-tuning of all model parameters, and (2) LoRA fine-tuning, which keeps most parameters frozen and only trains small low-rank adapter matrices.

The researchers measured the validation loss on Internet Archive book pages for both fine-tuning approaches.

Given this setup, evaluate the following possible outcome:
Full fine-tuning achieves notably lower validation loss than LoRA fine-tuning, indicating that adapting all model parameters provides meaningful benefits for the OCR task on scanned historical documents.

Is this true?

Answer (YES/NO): YES